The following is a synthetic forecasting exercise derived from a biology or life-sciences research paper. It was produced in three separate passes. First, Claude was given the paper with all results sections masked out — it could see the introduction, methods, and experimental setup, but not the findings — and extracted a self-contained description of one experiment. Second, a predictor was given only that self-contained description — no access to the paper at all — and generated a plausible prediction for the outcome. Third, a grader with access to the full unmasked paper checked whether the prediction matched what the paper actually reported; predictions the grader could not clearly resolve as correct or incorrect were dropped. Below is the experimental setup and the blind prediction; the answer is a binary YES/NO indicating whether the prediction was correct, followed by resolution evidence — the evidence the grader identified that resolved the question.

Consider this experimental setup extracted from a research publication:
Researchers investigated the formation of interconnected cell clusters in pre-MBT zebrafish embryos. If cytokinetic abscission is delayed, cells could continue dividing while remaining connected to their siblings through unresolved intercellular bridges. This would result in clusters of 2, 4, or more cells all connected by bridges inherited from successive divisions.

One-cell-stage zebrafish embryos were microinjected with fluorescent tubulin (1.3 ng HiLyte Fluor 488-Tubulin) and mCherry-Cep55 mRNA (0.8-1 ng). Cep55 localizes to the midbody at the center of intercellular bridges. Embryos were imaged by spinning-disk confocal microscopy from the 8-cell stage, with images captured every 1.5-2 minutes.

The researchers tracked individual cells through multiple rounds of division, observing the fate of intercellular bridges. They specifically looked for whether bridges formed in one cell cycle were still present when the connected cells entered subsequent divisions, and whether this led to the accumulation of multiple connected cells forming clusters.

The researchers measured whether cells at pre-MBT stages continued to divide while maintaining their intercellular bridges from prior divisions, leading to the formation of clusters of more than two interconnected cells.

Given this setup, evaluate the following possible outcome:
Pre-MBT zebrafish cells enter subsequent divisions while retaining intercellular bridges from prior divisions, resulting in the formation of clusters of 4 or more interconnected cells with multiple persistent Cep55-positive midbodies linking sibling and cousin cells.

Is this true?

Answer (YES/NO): YES